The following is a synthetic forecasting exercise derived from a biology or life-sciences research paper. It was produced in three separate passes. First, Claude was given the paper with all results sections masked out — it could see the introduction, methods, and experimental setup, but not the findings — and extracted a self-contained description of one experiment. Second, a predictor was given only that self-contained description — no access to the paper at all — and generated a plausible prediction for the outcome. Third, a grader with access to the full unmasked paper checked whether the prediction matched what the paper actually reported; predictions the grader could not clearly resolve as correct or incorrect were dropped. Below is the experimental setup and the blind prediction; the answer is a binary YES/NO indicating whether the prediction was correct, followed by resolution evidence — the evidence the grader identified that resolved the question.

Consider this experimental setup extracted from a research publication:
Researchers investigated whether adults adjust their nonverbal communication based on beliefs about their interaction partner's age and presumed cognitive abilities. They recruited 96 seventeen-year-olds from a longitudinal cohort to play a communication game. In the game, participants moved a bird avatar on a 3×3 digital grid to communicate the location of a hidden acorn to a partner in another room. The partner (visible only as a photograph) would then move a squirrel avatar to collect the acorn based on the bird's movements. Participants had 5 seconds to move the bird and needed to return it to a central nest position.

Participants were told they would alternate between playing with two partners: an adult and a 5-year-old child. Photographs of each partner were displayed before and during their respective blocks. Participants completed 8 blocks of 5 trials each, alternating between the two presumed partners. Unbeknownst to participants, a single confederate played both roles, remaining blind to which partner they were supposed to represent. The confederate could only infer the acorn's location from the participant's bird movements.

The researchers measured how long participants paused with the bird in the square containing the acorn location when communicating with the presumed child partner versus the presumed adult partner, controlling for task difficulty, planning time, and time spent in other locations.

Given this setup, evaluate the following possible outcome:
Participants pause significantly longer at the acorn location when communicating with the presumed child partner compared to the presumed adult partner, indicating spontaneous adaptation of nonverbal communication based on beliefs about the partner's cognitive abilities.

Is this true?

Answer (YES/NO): YES